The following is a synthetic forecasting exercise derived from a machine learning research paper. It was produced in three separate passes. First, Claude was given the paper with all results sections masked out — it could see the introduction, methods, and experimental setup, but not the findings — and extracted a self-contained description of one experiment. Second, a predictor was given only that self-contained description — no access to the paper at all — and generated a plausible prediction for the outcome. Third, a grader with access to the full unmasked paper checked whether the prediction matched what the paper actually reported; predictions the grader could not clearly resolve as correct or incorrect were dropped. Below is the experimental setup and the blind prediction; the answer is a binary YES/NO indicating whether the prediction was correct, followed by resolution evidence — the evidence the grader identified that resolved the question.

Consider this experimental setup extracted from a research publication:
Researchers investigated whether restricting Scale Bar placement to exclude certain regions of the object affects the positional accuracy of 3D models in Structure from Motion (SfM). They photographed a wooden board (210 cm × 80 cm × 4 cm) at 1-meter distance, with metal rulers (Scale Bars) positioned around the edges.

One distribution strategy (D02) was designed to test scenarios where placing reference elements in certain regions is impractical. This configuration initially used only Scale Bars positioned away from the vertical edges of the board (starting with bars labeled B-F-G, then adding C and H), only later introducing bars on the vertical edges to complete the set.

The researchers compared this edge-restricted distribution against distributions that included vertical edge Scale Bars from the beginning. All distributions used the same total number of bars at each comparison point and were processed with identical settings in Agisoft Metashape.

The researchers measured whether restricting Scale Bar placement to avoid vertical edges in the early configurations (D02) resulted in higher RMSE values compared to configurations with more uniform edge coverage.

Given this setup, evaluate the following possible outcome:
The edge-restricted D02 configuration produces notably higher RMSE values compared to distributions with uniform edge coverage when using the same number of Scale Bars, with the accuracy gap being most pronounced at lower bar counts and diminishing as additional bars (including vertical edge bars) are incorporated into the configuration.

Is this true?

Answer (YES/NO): NO